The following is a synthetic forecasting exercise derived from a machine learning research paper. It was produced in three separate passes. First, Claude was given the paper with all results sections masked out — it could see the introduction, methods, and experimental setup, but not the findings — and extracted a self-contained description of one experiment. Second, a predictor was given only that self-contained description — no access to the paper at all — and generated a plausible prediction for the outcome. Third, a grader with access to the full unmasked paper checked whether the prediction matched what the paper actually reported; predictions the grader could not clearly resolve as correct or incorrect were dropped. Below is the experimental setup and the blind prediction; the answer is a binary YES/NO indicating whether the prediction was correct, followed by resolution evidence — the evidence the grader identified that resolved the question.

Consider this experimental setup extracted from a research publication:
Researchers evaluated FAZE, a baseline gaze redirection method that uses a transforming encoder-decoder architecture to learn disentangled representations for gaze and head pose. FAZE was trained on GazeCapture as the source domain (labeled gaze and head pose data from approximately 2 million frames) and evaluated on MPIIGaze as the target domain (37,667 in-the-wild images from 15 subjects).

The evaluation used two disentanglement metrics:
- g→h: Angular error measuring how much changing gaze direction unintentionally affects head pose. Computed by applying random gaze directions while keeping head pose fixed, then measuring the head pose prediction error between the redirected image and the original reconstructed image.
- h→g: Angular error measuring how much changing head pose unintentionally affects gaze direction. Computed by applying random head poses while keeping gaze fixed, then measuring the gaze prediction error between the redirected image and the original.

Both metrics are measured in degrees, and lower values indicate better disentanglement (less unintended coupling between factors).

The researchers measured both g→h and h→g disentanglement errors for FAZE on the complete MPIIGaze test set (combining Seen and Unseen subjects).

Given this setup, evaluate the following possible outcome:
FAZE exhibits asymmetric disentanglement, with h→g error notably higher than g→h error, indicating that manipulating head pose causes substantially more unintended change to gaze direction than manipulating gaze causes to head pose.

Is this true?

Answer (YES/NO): NO